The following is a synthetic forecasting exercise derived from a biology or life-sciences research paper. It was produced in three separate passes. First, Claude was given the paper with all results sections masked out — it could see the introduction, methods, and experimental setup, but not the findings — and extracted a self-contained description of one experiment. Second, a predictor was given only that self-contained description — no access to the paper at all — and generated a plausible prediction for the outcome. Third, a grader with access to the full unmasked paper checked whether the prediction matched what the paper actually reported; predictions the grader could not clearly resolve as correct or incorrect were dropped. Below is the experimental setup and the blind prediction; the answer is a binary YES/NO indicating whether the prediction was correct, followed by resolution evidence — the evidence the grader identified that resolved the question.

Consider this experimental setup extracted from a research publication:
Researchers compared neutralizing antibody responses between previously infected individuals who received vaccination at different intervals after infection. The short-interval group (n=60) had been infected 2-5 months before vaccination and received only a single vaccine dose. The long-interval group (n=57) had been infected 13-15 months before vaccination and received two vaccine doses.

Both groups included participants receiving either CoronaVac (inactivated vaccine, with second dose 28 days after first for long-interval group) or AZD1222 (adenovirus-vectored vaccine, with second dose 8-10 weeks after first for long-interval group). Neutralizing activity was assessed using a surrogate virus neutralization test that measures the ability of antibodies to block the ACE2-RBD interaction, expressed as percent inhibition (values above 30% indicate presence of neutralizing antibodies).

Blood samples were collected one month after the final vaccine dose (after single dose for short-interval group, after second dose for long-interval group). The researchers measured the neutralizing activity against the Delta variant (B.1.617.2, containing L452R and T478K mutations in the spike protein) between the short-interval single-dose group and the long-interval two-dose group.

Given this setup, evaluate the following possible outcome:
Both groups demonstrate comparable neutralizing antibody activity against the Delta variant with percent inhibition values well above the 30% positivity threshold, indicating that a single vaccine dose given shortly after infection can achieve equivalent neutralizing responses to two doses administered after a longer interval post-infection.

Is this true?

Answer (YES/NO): NO